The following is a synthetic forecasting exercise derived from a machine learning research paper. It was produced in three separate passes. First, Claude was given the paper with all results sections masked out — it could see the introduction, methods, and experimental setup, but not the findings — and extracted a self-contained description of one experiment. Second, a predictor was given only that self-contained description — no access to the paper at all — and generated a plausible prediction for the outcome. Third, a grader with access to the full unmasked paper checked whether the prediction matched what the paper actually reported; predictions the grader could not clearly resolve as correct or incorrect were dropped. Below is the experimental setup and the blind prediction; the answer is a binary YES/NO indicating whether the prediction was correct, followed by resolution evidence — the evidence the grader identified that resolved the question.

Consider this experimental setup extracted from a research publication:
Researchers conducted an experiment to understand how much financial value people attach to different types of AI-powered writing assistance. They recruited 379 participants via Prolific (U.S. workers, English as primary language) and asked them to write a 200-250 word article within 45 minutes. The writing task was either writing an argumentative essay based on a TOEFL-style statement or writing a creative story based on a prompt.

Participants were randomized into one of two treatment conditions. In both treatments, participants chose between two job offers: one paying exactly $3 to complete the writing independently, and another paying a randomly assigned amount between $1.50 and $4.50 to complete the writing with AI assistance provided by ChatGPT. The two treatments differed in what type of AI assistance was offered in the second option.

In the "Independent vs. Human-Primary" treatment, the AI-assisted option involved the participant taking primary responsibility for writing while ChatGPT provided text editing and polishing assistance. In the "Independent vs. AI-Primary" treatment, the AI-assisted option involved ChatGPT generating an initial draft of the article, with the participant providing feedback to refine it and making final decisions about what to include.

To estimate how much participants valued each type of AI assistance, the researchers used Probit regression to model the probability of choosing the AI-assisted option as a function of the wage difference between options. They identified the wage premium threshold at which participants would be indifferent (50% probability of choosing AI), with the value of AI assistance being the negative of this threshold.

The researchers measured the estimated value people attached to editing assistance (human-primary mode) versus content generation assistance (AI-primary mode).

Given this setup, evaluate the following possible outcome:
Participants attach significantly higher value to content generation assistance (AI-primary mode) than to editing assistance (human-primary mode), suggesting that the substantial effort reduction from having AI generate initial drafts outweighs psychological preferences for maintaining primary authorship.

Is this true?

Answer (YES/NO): YES